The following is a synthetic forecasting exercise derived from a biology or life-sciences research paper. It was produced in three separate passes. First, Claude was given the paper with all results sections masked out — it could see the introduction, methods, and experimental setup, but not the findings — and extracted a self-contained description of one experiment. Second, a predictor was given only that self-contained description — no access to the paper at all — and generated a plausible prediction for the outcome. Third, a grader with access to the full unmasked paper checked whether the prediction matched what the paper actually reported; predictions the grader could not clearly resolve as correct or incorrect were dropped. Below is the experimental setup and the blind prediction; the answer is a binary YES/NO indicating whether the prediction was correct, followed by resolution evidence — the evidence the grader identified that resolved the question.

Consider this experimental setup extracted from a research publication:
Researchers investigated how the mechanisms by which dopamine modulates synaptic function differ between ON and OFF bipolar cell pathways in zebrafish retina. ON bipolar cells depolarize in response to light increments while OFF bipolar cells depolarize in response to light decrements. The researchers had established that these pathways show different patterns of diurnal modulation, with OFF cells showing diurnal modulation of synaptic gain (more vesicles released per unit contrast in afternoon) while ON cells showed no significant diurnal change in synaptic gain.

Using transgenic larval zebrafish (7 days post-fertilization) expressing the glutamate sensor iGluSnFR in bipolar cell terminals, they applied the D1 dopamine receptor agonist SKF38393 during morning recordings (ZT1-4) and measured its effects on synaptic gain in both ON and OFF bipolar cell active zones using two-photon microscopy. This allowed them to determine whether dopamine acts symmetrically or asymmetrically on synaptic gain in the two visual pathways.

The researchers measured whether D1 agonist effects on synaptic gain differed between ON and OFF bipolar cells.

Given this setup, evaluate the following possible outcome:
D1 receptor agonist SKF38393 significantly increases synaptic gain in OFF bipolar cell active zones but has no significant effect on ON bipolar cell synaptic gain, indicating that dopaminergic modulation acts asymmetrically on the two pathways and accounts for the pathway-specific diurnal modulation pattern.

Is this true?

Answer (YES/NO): NO